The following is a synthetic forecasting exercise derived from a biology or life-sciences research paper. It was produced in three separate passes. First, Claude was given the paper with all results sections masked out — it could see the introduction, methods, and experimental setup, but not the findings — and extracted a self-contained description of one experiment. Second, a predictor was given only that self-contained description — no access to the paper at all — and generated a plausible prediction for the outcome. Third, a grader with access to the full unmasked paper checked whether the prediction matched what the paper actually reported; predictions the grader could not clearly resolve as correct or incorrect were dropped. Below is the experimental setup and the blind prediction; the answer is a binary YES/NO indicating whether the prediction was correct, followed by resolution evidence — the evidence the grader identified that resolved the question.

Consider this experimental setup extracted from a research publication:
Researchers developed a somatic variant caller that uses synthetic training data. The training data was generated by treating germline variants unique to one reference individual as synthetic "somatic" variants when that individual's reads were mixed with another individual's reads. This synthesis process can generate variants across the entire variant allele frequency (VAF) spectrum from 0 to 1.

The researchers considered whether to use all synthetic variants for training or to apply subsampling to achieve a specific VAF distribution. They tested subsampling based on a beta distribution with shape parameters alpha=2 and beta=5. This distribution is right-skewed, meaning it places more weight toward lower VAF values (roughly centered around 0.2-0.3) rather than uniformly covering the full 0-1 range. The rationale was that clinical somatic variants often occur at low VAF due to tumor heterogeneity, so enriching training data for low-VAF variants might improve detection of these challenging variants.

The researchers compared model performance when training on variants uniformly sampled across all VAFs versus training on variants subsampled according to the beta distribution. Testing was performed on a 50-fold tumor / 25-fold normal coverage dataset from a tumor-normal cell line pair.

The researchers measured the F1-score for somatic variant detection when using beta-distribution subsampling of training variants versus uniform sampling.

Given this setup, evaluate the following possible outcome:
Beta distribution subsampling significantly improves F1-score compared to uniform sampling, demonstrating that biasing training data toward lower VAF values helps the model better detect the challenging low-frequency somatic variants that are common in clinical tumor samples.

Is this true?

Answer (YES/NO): NO